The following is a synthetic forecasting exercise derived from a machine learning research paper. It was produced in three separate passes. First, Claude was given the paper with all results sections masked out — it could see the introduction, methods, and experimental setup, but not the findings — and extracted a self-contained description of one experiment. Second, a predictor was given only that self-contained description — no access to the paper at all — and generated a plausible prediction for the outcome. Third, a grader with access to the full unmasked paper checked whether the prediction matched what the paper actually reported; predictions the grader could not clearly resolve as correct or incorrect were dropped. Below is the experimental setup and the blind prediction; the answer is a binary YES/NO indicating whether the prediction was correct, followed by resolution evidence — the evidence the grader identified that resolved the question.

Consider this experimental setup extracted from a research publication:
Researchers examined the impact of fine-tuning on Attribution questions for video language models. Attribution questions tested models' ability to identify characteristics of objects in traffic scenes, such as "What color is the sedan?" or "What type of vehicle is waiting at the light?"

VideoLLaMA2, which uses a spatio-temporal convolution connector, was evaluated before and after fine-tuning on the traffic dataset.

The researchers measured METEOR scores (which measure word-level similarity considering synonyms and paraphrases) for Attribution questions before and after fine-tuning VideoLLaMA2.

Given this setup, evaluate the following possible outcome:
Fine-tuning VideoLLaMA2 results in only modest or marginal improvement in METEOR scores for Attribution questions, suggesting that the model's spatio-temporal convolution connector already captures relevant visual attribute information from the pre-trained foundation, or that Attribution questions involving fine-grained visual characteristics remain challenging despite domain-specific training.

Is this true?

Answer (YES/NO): NO